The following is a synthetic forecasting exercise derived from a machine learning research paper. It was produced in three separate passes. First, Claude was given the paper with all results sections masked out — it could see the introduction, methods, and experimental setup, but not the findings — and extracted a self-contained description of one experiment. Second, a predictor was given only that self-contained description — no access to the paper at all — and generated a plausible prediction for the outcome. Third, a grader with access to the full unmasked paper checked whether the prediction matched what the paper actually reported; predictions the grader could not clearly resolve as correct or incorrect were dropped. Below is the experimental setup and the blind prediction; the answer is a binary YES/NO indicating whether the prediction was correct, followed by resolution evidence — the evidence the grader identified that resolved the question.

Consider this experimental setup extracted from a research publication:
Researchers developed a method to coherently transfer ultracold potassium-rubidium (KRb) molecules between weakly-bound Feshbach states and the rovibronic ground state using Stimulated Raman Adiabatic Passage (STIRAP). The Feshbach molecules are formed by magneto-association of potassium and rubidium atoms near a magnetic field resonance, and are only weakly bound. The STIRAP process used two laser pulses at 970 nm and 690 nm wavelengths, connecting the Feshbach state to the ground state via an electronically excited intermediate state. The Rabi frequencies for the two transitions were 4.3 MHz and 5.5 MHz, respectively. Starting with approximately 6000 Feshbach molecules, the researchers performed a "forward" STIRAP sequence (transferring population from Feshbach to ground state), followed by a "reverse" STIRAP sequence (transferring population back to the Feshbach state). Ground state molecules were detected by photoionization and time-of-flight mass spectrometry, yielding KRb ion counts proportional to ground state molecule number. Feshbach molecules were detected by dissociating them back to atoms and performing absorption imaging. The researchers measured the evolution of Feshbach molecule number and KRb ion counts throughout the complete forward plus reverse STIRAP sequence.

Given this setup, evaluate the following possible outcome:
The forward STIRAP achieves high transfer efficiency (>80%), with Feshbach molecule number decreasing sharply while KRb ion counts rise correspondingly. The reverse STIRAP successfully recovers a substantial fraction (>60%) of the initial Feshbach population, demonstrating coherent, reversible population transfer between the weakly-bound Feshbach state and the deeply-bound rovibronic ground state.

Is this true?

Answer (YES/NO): YES